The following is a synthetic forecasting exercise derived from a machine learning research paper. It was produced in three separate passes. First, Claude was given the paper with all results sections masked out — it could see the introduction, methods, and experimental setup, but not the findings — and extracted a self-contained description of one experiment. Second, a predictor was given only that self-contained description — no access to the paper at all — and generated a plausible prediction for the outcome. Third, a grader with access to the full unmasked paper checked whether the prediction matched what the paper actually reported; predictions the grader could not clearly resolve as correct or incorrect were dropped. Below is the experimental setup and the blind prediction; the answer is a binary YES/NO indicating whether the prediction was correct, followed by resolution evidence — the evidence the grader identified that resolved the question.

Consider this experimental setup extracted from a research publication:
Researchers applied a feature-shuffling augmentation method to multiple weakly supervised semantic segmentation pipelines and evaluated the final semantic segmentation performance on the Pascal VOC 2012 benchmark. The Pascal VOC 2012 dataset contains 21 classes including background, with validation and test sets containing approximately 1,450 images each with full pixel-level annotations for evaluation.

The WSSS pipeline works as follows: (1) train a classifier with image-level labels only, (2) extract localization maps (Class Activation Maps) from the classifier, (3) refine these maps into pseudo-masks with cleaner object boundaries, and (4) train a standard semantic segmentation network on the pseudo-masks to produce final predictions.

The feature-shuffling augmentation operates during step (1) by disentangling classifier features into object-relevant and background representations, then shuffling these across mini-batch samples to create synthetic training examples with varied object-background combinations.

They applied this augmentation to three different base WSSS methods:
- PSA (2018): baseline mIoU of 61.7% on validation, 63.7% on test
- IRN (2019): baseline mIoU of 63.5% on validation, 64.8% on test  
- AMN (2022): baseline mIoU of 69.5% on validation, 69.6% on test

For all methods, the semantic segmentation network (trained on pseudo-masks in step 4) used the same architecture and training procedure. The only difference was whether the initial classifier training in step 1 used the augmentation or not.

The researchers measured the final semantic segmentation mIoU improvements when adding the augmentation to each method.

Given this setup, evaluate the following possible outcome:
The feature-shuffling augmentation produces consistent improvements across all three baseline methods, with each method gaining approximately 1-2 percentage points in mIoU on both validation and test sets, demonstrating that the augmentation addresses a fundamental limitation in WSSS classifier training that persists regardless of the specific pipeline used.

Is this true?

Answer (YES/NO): NO